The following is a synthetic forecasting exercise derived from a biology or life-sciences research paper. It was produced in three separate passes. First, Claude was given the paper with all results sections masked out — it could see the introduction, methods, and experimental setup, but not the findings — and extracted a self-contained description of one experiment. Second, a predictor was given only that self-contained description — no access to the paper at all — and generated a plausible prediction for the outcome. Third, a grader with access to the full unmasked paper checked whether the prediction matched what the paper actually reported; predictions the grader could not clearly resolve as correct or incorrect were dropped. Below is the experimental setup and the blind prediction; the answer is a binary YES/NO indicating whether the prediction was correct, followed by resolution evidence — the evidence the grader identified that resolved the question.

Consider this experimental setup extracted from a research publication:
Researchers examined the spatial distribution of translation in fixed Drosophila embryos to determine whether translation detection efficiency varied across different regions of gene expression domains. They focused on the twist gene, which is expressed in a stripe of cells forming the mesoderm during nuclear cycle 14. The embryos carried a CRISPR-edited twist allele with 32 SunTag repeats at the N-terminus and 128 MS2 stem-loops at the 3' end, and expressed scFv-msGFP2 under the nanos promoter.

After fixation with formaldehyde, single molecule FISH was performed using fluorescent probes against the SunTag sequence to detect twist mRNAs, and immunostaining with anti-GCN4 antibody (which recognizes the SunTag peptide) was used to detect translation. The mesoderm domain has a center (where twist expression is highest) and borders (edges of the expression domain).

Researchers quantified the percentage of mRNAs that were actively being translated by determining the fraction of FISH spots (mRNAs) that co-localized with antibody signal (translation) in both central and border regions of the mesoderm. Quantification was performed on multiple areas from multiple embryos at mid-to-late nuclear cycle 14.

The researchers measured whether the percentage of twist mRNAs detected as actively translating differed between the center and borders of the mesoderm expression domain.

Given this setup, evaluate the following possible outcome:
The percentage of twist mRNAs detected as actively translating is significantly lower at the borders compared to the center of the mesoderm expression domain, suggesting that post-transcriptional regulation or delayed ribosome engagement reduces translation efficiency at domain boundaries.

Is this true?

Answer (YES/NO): NO